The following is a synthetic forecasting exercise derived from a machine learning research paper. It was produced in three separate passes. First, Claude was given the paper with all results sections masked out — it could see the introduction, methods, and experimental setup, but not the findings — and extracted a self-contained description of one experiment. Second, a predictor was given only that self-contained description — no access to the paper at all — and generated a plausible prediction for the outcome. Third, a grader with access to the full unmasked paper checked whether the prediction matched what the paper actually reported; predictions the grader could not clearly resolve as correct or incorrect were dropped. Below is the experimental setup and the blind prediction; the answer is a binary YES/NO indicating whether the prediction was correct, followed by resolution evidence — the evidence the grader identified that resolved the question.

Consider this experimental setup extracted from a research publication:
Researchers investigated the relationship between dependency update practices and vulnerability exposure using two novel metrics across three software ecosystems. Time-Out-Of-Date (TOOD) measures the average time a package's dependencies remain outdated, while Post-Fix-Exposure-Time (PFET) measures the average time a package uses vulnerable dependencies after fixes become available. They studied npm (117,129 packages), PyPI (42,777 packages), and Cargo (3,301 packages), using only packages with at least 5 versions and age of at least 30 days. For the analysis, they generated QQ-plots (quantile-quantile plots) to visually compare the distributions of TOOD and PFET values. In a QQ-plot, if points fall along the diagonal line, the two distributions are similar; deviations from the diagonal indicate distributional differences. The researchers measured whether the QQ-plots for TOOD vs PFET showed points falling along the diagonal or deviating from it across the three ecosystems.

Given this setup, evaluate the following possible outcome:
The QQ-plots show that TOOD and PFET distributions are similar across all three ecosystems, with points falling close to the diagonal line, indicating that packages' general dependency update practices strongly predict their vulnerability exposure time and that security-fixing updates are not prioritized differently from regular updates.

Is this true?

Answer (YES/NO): NO